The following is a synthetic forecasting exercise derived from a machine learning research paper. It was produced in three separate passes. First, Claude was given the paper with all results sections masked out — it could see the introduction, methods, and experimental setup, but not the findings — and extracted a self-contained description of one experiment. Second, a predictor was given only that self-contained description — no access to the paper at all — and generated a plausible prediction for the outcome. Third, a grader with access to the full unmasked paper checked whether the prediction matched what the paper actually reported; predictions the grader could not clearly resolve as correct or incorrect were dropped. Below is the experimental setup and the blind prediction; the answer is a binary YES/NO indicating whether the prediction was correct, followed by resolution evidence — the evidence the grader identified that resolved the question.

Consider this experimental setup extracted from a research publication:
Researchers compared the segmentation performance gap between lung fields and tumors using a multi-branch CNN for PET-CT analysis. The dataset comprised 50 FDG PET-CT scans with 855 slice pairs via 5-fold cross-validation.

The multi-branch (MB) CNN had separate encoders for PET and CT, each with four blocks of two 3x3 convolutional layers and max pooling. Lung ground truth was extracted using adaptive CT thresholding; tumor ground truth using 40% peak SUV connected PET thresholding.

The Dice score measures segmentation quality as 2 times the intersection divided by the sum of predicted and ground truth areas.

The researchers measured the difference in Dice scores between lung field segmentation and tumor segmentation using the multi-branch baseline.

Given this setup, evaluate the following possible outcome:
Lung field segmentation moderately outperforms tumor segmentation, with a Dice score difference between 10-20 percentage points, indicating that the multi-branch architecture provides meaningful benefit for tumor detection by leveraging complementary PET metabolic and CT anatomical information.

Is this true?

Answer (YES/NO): NO